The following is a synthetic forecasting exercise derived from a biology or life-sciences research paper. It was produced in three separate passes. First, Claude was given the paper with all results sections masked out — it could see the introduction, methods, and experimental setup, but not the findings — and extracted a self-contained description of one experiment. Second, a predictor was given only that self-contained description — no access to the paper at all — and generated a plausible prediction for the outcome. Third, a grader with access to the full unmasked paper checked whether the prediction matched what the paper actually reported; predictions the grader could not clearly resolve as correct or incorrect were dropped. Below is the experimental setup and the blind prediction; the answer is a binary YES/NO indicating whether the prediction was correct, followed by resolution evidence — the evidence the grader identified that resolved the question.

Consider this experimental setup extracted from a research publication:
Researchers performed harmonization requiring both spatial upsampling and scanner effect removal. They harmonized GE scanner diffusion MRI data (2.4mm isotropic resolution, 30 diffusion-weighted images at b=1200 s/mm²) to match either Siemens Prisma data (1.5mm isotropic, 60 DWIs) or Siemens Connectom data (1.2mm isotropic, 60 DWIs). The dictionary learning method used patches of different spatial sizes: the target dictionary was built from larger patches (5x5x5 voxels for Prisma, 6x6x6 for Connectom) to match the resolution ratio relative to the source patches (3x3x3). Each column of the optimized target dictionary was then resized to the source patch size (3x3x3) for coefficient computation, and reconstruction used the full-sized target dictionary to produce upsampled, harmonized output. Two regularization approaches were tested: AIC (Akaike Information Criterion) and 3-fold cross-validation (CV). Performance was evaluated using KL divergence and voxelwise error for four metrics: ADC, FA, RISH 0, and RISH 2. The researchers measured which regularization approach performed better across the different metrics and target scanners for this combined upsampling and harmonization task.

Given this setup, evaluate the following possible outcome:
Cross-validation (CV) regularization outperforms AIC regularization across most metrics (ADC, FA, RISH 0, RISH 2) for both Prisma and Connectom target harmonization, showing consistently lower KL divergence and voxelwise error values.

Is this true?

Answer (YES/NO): NO